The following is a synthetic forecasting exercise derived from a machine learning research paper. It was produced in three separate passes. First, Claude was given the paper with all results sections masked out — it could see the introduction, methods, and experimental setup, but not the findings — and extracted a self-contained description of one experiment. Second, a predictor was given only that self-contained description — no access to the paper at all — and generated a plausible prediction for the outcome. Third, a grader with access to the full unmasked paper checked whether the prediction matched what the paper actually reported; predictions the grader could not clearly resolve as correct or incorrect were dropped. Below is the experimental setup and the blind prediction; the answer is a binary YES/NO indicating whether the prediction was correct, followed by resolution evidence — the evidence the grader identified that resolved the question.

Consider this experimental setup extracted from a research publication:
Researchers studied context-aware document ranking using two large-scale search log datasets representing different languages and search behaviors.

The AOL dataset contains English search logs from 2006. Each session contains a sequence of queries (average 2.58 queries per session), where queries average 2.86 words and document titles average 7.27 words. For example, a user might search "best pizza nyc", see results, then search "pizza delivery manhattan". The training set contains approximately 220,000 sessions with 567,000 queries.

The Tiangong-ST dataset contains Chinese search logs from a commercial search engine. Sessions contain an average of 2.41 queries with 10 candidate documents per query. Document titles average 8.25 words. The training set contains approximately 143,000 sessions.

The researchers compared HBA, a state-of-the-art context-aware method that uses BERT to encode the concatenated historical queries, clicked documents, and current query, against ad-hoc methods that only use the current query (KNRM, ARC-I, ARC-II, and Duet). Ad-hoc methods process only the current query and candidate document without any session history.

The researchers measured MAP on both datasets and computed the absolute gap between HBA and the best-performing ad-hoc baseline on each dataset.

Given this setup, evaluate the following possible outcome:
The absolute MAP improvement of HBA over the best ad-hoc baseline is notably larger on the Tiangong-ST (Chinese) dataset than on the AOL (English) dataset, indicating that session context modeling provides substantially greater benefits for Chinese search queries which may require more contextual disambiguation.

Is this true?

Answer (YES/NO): NO